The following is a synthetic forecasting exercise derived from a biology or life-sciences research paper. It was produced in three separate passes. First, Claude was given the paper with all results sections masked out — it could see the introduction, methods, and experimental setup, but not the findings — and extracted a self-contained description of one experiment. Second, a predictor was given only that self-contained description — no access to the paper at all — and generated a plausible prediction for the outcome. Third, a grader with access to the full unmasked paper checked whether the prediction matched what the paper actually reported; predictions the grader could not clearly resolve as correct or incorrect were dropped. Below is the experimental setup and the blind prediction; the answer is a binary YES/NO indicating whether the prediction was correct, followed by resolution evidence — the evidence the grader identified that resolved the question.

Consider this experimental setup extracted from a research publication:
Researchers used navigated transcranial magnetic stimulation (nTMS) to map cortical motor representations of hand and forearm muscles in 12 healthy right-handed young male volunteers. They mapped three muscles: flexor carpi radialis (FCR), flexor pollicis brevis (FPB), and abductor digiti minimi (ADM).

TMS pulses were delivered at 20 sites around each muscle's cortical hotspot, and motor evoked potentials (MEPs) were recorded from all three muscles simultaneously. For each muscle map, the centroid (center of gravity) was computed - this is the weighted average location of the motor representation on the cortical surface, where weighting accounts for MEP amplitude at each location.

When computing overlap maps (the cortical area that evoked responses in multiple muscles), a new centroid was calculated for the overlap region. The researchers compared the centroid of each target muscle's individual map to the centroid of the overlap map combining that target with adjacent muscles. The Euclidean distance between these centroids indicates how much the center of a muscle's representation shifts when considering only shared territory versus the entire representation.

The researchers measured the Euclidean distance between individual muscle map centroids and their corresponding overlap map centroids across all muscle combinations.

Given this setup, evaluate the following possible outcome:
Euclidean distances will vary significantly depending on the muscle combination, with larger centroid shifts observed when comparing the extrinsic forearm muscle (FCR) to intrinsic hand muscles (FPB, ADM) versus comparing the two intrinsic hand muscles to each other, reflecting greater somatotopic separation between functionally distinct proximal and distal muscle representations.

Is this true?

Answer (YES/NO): NO